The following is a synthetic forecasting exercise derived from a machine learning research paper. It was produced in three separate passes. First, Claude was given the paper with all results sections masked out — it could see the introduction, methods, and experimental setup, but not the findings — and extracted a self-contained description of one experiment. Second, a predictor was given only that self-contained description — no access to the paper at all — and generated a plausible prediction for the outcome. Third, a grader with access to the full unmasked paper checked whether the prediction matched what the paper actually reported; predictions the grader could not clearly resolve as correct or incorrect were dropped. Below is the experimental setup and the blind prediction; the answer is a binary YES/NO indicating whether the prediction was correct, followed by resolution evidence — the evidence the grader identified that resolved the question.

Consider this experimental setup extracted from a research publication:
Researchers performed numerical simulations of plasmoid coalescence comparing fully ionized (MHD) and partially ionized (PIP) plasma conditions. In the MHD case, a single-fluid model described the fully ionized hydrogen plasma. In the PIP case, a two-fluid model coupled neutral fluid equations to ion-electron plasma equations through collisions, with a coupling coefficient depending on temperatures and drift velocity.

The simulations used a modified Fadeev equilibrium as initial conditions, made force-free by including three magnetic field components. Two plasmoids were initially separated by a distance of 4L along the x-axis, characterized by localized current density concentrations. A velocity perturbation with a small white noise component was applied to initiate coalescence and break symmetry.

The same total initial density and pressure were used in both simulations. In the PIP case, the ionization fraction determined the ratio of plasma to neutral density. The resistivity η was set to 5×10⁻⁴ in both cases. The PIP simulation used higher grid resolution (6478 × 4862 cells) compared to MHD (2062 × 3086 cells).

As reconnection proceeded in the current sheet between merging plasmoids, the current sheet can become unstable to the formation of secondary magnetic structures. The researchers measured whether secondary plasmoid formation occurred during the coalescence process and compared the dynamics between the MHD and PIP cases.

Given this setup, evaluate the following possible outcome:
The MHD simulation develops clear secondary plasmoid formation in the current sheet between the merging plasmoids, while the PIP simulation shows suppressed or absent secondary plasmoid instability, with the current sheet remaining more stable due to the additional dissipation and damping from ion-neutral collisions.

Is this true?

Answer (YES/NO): NO